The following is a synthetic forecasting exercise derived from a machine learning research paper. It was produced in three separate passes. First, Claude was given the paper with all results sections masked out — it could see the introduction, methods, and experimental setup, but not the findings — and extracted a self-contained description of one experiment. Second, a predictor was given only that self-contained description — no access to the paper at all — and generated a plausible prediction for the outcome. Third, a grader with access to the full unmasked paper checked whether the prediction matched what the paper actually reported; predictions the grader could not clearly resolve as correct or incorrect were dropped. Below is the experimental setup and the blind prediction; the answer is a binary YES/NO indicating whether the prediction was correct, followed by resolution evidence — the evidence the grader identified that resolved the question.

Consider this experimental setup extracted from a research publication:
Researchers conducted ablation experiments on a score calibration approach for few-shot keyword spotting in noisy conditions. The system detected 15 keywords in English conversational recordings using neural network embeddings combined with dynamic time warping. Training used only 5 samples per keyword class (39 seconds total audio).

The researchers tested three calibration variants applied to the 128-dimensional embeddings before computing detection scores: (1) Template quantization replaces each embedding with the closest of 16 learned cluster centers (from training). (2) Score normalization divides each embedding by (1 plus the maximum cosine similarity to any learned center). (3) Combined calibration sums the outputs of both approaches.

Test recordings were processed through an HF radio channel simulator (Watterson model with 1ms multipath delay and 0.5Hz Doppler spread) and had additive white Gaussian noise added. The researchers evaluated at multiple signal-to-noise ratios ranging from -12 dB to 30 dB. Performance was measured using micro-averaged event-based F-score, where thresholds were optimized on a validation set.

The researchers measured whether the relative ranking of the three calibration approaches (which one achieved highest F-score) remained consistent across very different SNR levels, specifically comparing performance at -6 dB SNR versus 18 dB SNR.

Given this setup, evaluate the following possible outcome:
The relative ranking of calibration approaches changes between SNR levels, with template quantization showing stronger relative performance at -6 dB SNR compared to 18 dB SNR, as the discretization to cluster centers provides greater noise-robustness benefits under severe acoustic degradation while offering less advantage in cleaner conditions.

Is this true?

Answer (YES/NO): NO